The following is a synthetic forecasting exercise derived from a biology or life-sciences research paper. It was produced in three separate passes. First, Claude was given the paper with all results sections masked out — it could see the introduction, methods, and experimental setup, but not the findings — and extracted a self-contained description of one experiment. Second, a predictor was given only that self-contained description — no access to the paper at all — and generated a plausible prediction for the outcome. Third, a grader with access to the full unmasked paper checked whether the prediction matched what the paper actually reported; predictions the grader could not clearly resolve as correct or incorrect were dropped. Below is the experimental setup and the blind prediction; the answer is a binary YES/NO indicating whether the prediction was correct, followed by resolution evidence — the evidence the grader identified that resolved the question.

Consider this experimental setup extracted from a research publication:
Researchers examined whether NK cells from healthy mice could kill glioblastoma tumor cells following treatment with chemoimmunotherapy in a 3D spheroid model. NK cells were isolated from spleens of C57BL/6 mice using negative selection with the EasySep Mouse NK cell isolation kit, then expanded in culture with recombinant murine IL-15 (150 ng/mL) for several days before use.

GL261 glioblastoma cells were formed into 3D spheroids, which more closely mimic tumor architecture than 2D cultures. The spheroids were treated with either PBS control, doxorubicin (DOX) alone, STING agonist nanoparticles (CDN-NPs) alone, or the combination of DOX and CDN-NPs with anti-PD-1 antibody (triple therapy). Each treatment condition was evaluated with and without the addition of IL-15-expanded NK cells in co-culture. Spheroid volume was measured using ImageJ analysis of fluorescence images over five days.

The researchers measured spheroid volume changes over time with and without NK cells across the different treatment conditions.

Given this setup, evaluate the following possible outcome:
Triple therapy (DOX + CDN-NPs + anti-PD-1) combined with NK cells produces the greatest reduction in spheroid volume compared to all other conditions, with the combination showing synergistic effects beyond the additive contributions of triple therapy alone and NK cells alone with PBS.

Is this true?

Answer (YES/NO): YES